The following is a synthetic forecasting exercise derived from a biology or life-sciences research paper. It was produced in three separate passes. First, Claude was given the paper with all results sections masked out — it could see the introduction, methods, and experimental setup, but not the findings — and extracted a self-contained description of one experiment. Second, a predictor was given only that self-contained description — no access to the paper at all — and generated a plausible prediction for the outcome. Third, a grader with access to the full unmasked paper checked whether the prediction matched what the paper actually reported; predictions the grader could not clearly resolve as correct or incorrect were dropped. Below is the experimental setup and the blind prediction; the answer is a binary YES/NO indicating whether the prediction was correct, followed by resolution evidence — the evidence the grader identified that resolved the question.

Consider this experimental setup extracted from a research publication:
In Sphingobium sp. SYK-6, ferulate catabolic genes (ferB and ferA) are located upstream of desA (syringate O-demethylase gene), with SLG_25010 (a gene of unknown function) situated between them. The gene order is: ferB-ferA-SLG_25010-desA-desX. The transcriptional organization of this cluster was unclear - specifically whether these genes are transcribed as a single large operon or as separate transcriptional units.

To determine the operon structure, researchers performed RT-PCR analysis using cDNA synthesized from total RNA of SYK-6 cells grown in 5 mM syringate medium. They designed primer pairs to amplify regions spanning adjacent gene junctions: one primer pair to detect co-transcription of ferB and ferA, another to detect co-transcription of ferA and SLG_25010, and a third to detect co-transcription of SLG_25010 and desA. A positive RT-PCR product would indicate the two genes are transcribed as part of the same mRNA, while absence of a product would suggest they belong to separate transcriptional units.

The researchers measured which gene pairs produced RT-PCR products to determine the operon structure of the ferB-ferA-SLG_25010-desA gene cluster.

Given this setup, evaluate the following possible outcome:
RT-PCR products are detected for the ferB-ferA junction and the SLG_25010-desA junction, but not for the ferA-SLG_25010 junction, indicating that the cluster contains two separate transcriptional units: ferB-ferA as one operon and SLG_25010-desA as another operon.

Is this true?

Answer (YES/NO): NO